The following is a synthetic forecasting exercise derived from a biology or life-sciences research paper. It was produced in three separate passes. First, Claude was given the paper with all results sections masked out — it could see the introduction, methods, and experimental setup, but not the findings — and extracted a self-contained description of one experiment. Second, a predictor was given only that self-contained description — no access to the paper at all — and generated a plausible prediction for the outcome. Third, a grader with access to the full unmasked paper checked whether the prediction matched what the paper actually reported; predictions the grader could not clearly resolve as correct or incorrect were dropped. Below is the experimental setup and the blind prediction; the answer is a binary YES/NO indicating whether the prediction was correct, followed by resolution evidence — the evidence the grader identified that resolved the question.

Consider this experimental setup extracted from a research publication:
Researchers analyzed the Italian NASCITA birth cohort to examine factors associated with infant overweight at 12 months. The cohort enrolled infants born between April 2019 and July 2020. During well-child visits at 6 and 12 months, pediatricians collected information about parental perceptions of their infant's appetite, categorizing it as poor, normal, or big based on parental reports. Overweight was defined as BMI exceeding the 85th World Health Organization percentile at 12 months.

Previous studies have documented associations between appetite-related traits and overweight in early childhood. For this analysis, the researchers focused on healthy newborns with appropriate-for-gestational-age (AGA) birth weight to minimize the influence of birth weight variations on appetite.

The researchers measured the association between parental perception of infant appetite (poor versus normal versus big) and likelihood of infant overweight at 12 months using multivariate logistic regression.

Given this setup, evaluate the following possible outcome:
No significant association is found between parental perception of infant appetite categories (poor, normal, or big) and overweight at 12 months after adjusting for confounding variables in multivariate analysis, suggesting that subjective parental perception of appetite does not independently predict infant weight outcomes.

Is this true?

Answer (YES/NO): NO